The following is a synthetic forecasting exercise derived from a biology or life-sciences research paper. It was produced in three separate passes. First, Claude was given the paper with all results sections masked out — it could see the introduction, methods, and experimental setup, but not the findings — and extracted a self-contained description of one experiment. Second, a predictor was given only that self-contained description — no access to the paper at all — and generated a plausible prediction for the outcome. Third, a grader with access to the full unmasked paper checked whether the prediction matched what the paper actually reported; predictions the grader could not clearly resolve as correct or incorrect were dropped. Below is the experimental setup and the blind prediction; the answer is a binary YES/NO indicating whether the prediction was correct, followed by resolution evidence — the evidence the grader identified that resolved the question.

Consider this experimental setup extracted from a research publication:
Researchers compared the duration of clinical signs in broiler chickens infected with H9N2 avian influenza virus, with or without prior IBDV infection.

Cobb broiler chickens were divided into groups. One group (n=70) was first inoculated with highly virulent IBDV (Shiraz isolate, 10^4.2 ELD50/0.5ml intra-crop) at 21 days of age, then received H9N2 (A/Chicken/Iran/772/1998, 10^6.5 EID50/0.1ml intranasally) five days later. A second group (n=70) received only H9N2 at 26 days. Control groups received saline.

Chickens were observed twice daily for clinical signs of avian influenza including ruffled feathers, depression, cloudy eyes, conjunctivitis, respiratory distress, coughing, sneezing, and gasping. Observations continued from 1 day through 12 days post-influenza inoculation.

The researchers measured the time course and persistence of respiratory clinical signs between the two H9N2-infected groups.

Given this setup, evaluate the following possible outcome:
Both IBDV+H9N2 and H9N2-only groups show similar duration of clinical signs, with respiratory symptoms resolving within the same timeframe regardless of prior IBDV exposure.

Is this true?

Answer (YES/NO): NO